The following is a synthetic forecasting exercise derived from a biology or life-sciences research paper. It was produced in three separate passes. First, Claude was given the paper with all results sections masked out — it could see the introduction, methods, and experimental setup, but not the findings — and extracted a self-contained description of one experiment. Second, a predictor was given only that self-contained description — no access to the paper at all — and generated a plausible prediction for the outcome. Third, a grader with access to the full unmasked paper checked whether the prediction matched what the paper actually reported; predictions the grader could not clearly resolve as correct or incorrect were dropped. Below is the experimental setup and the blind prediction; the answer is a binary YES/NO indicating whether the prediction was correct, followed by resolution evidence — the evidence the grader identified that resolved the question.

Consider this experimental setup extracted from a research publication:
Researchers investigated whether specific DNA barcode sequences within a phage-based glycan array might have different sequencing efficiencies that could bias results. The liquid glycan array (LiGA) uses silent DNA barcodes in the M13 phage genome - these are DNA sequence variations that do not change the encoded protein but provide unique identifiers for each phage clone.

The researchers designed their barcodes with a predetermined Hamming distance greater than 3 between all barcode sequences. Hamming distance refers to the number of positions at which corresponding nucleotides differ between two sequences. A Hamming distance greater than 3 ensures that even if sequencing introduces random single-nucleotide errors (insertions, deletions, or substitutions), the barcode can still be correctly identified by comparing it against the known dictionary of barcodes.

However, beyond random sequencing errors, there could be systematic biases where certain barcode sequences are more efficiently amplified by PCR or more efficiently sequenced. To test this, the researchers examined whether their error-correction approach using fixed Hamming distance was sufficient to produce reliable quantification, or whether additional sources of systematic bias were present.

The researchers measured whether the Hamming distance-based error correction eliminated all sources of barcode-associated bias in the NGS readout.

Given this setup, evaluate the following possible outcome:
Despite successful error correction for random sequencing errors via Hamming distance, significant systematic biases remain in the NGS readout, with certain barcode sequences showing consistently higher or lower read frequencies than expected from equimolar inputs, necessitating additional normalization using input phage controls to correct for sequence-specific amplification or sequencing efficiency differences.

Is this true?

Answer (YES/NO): YES